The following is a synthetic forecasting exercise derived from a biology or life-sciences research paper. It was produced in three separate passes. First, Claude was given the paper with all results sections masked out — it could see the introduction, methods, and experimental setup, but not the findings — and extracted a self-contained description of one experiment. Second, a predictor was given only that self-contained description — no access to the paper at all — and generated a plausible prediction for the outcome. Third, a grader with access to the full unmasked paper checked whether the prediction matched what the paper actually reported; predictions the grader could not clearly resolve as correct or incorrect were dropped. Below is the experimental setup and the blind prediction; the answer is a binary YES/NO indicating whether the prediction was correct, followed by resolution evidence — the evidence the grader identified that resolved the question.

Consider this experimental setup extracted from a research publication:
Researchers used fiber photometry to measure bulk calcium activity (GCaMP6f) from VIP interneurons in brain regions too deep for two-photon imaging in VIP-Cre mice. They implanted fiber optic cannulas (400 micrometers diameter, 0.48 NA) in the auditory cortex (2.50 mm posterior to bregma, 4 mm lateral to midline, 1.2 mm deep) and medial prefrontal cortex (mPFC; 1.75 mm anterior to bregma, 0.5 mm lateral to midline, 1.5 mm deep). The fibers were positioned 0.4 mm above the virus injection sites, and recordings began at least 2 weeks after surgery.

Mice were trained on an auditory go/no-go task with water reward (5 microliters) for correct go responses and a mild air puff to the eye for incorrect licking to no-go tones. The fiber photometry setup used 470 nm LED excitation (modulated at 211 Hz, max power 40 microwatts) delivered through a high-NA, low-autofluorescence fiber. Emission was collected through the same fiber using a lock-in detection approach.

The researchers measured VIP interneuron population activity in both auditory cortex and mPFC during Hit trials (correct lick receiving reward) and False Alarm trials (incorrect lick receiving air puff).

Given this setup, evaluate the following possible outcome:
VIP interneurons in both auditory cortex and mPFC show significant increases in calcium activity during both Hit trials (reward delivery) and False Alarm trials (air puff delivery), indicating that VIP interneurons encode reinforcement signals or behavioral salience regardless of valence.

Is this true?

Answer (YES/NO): YES